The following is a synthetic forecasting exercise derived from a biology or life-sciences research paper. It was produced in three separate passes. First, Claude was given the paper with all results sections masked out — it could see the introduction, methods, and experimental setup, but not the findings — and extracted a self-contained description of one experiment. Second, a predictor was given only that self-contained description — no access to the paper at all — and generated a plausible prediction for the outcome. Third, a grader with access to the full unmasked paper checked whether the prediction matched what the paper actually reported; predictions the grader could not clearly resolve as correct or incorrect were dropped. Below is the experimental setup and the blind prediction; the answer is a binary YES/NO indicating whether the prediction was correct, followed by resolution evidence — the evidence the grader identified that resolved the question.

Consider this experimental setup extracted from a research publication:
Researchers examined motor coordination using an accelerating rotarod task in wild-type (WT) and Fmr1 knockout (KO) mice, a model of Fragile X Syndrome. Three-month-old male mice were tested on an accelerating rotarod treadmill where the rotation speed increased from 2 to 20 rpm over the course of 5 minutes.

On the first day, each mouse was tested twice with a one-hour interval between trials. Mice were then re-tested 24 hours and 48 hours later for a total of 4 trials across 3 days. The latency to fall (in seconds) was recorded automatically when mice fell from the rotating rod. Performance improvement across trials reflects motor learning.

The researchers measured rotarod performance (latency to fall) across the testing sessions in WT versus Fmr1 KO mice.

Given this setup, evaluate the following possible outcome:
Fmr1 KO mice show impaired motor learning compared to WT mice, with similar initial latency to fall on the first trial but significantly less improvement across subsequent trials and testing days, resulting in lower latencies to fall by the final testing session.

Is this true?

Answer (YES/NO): NO